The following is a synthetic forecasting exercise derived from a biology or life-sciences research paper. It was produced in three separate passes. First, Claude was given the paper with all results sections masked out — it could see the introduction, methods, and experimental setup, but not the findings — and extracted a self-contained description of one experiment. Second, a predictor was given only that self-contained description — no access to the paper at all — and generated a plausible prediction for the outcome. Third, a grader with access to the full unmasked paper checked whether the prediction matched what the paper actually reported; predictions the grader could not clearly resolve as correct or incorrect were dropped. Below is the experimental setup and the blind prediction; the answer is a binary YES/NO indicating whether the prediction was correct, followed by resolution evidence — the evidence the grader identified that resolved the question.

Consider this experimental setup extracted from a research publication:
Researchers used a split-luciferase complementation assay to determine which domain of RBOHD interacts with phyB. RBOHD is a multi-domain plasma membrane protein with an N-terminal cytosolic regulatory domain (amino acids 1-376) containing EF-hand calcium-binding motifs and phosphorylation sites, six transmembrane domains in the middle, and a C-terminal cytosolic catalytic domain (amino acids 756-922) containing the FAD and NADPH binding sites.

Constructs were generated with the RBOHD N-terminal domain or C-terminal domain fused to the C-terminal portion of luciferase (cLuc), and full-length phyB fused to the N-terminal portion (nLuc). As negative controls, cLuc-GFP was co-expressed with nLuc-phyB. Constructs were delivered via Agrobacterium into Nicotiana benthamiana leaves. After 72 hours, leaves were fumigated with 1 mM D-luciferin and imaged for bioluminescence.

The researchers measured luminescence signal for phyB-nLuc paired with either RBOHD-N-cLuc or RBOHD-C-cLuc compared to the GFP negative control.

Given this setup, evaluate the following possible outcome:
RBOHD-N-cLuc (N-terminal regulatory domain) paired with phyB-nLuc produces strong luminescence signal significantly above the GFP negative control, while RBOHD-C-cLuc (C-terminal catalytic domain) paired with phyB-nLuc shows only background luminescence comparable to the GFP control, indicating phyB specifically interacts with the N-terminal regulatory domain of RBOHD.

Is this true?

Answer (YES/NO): NO